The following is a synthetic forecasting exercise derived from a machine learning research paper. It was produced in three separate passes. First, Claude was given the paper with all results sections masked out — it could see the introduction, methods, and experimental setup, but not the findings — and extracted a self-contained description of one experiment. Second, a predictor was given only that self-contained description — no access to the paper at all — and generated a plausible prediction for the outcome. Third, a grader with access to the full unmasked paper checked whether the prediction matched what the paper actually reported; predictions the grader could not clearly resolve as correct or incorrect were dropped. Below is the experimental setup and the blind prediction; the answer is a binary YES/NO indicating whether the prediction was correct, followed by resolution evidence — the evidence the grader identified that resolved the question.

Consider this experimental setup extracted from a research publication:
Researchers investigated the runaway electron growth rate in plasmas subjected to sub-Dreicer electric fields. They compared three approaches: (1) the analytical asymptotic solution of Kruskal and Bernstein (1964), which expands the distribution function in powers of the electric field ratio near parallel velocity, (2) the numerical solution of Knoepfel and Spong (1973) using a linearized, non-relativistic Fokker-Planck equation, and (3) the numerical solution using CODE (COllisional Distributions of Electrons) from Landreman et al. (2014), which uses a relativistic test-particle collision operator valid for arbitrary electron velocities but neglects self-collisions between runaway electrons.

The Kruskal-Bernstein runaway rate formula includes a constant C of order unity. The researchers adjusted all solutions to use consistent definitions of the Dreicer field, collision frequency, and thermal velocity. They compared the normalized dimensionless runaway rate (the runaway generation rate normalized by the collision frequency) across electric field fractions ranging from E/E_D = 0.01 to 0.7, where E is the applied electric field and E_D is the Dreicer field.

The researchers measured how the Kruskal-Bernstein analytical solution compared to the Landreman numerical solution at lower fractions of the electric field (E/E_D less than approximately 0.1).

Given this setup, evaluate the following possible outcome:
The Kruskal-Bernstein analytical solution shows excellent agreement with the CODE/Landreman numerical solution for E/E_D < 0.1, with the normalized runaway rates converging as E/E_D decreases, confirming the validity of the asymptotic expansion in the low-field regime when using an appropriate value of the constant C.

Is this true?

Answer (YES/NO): YES